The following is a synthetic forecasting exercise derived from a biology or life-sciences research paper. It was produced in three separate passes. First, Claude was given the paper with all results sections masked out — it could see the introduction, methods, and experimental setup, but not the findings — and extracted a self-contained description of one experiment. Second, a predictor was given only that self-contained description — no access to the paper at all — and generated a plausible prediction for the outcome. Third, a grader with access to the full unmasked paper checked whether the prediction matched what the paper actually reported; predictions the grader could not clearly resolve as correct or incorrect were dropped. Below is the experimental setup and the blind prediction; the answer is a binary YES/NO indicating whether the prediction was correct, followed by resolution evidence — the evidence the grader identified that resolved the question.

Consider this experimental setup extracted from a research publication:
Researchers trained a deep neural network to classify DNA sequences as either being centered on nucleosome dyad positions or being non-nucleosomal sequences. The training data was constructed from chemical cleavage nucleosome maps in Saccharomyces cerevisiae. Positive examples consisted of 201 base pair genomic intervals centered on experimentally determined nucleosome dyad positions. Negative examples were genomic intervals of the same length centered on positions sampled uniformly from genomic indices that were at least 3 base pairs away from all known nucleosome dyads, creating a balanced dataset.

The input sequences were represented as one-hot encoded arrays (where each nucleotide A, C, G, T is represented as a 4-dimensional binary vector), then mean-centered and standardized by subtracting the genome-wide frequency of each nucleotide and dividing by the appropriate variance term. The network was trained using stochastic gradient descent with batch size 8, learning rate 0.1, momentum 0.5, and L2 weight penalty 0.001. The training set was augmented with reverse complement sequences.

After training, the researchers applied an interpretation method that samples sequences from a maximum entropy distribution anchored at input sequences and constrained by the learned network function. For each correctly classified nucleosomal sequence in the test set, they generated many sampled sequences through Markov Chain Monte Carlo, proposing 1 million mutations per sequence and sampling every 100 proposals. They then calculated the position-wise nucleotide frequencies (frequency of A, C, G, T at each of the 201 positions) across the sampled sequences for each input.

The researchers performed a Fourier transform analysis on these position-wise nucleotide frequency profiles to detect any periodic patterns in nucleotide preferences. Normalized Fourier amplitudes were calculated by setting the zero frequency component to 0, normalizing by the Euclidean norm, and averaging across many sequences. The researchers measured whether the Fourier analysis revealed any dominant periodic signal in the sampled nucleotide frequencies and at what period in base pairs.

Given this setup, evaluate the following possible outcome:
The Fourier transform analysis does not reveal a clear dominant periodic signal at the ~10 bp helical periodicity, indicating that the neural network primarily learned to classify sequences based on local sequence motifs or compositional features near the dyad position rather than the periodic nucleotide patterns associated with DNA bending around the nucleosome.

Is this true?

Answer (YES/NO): NO